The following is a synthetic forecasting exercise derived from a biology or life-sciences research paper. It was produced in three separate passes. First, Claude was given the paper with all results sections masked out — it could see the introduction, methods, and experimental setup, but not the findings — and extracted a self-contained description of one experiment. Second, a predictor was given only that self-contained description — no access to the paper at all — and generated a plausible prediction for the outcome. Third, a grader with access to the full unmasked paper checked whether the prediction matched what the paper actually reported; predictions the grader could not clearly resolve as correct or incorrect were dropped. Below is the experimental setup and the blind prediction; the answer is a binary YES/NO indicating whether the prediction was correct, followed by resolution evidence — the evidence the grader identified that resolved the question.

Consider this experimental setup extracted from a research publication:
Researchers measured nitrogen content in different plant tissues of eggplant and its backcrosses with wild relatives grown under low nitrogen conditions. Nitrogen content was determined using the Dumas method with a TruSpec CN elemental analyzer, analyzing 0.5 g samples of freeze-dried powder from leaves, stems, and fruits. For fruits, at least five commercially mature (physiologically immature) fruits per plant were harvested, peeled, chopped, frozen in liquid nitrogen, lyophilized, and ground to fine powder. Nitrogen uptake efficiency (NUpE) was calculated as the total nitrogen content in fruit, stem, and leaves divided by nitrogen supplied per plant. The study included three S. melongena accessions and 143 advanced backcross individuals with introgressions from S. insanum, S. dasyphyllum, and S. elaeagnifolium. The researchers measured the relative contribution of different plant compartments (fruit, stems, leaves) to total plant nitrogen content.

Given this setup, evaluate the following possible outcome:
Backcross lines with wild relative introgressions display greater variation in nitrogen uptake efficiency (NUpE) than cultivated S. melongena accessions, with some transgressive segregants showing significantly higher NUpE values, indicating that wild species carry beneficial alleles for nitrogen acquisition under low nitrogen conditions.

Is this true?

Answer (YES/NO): YES